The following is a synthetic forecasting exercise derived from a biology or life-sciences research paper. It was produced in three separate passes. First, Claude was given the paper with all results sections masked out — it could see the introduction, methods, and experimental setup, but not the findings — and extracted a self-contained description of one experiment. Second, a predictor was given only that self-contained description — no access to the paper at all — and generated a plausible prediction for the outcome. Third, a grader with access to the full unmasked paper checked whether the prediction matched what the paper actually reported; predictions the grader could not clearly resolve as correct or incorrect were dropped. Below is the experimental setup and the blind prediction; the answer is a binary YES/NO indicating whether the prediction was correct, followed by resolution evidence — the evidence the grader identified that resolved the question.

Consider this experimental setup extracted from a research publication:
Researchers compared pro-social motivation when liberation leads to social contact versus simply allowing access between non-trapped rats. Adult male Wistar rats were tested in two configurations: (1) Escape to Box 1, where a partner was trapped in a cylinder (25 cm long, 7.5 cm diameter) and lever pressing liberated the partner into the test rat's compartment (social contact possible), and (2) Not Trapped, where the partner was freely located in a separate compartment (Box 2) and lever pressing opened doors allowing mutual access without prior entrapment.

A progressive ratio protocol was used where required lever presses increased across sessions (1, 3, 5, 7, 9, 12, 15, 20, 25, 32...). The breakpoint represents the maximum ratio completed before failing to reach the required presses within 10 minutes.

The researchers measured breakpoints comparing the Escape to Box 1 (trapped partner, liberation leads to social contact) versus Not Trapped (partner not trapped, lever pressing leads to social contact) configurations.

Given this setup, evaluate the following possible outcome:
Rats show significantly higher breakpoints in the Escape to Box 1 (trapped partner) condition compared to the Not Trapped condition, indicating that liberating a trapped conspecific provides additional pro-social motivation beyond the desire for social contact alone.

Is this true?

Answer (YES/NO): NO